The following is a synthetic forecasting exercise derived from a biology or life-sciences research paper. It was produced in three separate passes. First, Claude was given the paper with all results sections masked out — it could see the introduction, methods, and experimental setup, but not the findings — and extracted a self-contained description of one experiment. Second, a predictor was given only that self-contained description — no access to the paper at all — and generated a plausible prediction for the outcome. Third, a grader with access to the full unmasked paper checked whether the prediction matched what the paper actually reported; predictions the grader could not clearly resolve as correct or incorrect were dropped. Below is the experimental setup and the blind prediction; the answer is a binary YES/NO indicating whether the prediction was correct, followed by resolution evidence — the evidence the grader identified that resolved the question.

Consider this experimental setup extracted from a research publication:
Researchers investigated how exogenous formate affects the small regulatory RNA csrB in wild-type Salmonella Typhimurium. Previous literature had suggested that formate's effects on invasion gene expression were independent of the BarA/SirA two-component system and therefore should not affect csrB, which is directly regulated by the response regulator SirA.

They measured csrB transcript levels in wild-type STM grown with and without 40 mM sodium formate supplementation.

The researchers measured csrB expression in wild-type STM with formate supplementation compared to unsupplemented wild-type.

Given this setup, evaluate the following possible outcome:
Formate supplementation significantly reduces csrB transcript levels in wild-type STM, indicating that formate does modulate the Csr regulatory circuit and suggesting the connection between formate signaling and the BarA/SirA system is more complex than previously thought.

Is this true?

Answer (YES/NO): NO